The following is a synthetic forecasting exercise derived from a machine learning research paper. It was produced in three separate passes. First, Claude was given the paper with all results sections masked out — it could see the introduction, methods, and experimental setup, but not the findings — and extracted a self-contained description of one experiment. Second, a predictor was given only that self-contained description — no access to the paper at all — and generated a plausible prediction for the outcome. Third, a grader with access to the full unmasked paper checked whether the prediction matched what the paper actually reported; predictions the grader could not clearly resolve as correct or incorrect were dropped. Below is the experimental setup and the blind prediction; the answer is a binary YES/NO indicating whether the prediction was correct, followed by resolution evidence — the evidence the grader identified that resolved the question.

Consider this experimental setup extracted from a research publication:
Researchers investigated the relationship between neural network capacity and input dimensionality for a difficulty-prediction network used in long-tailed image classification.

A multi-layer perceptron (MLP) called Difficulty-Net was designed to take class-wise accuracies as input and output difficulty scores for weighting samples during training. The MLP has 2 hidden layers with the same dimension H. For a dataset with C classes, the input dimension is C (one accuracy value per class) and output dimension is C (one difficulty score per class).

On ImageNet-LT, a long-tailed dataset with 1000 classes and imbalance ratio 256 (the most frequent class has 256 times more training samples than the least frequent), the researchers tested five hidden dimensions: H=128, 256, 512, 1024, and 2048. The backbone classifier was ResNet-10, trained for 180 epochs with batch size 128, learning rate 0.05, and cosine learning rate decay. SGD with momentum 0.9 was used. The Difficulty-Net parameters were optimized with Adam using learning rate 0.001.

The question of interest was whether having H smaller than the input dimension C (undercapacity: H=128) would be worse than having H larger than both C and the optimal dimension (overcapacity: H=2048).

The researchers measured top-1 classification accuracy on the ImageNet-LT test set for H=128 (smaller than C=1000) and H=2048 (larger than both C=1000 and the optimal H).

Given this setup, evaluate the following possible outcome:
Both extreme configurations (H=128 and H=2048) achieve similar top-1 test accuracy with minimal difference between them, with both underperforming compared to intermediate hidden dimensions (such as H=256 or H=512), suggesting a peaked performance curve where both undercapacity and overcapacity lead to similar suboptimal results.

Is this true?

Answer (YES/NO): NO